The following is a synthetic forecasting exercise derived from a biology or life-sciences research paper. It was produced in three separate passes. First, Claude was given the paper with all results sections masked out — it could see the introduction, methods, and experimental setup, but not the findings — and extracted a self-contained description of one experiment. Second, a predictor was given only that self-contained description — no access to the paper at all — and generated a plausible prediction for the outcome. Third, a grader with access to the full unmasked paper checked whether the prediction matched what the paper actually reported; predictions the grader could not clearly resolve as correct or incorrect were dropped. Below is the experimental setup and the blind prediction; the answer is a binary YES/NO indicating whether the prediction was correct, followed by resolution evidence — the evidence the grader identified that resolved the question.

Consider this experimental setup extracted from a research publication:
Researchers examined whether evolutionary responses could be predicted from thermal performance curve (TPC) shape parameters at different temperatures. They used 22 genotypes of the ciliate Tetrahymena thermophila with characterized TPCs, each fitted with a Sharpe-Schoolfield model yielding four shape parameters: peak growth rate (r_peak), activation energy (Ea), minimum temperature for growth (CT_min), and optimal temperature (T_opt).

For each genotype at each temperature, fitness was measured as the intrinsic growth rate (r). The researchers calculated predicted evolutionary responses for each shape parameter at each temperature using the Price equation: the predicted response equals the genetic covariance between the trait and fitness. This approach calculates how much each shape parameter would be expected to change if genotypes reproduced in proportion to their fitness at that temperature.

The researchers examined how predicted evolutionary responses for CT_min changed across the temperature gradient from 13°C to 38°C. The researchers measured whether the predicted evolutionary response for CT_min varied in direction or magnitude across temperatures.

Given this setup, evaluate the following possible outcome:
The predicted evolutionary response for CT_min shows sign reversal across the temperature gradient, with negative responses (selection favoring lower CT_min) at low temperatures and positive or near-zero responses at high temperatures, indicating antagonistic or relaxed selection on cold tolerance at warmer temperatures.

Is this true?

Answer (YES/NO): YES